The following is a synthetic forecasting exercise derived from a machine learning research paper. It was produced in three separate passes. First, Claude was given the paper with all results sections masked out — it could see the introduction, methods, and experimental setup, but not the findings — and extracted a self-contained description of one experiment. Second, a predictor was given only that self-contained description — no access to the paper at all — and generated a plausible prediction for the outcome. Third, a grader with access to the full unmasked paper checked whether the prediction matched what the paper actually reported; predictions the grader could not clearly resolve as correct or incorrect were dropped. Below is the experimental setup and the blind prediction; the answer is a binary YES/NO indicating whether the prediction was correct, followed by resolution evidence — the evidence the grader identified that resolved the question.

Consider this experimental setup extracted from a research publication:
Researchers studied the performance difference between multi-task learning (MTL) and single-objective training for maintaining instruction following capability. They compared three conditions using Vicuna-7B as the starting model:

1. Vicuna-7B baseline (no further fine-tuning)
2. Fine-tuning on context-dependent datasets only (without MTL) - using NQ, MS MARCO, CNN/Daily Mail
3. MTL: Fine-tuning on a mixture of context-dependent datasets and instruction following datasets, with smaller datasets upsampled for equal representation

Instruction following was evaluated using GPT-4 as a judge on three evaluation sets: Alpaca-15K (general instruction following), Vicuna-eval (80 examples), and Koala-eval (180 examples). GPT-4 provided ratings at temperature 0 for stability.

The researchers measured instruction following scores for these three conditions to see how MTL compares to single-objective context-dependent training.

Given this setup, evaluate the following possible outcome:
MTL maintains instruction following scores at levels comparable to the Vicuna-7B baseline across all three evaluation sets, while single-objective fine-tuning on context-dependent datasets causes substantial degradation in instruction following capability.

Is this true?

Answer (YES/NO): YES